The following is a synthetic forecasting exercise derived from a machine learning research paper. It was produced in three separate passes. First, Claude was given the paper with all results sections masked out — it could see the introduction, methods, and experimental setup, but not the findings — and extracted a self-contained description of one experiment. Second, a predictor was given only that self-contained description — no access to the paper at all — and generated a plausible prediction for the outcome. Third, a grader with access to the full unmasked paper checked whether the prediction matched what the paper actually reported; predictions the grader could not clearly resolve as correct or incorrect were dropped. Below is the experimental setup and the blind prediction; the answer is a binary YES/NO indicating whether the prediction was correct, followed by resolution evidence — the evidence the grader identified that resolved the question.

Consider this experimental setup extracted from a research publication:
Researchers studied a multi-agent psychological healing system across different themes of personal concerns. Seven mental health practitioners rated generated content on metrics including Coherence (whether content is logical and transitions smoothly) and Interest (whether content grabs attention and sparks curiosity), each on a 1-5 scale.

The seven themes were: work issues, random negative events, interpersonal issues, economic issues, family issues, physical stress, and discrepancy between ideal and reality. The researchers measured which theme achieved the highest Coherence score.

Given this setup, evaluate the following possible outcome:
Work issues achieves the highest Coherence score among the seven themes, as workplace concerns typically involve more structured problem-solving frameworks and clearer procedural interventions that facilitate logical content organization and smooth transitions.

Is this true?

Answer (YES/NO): YES